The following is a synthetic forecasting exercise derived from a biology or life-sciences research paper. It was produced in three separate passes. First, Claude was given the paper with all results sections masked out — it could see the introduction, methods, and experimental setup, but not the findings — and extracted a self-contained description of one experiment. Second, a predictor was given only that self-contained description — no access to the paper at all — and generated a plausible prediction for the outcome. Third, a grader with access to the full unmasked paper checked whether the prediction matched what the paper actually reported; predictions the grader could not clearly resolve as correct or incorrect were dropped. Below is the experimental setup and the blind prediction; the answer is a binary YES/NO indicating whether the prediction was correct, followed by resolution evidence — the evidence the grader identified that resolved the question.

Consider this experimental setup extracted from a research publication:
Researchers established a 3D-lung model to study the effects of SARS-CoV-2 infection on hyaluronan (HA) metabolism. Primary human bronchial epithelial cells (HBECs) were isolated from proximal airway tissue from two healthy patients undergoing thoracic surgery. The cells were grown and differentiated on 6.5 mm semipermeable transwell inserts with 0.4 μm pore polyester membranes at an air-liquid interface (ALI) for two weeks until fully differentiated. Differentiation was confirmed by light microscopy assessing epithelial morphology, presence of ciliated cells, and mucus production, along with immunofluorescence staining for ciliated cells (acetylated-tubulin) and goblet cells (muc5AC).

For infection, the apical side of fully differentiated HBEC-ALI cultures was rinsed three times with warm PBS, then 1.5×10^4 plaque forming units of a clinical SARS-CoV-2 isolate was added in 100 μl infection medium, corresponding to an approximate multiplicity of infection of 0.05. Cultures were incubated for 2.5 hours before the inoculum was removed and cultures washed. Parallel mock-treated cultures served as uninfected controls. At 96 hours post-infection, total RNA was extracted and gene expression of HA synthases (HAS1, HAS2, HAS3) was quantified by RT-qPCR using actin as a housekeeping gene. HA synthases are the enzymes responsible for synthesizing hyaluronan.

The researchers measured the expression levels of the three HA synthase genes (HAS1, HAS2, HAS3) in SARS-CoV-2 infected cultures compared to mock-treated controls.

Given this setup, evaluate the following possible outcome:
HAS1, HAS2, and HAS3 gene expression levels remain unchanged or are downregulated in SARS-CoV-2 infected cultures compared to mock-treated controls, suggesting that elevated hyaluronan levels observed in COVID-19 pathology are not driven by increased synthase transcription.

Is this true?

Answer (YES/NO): NO